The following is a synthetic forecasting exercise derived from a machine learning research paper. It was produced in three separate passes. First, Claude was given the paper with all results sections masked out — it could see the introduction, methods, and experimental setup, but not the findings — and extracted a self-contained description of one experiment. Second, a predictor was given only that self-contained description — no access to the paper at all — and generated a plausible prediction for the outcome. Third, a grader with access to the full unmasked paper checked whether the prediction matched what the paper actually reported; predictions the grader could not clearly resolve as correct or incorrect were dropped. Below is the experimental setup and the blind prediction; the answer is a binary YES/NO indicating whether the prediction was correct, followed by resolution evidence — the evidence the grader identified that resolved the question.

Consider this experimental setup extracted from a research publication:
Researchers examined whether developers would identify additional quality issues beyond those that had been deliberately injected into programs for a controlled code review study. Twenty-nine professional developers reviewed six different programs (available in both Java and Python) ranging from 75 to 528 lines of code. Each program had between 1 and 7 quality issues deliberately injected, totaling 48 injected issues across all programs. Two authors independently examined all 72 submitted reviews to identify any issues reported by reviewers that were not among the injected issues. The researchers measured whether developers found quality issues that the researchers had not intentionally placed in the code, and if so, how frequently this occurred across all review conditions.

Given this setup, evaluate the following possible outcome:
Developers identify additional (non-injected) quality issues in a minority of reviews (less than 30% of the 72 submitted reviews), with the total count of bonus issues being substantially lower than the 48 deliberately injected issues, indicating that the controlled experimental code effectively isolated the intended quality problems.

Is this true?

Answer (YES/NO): NO